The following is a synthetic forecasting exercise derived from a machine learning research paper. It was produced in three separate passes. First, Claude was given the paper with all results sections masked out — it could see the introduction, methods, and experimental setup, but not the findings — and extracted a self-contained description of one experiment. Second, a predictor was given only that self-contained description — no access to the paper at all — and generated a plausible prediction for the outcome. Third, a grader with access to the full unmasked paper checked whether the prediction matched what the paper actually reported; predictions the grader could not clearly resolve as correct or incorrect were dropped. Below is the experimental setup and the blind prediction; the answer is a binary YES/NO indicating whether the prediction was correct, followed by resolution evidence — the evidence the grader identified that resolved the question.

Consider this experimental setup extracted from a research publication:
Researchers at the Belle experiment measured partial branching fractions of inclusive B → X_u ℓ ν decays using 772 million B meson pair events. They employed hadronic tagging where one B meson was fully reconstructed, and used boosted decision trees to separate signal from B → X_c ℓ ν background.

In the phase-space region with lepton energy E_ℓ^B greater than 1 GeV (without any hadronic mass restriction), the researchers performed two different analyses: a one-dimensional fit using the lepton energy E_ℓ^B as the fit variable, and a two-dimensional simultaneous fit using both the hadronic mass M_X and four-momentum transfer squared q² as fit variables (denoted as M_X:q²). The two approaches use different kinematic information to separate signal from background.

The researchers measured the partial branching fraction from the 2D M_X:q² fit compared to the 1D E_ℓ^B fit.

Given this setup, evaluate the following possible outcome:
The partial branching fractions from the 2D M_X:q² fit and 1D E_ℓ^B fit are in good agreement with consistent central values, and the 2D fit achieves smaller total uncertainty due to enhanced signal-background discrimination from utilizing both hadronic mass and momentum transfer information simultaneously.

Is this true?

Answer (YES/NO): YES